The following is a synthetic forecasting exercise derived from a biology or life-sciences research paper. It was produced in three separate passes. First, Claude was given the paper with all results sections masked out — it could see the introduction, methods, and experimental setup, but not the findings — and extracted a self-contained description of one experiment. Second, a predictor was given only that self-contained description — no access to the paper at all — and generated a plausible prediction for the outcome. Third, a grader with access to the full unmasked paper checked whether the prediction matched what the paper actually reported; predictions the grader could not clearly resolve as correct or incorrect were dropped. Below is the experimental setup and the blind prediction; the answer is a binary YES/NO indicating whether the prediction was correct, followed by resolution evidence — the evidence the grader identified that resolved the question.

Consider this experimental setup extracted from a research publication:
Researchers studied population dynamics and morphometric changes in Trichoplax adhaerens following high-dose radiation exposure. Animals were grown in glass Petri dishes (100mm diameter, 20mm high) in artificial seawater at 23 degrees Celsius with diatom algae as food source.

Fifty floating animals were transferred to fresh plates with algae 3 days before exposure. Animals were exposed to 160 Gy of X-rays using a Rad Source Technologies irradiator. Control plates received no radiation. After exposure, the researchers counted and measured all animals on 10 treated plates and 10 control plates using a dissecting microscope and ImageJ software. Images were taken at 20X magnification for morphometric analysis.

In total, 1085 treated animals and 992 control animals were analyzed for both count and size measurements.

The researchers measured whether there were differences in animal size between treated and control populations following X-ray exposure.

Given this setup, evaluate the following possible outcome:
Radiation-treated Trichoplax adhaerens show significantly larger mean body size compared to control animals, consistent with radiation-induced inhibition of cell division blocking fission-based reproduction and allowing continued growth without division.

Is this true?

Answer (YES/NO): NO